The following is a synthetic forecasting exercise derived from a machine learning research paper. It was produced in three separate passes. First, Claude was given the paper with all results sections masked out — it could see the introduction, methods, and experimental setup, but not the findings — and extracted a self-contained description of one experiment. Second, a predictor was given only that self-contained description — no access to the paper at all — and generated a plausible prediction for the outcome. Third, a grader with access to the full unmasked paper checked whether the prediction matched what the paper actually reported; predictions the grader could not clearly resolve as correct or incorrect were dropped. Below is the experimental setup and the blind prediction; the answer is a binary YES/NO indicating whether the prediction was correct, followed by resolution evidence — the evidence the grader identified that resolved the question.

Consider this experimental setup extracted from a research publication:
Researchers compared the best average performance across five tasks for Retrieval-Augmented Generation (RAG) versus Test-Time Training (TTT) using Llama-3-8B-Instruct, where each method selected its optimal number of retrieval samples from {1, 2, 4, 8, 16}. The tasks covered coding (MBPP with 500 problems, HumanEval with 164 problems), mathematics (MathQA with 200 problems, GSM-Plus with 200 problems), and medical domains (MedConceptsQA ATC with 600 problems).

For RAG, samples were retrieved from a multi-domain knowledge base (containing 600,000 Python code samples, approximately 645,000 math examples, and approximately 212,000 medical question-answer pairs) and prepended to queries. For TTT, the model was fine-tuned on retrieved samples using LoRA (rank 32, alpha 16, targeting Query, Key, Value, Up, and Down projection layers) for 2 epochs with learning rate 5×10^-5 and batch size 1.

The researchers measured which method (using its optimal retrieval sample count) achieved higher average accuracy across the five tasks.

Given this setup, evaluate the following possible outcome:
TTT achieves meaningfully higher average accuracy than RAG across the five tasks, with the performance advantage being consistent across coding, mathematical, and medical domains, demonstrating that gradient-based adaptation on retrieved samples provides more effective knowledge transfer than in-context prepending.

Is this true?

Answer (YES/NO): NO